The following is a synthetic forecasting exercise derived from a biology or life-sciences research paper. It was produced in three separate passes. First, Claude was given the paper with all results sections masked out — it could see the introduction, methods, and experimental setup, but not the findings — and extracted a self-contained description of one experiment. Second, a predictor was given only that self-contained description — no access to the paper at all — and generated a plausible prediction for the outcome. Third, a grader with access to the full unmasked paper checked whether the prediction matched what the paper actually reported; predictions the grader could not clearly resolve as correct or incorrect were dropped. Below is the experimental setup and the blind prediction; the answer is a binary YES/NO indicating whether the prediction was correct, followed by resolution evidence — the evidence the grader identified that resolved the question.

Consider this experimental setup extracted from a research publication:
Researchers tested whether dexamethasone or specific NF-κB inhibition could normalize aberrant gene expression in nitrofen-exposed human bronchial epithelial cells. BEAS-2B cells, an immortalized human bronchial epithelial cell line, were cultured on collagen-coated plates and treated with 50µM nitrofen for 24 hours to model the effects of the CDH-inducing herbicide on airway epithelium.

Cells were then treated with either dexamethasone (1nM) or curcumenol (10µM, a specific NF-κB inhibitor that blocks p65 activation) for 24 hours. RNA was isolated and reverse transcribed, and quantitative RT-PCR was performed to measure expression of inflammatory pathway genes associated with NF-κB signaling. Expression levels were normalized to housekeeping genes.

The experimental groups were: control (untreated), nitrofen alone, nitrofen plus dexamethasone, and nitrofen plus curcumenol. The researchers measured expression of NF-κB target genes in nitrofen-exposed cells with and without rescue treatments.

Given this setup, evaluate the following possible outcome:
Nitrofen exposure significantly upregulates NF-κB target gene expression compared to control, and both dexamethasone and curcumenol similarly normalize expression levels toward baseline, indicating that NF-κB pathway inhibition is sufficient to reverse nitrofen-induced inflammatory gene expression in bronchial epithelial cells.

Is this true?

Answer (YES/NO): YES